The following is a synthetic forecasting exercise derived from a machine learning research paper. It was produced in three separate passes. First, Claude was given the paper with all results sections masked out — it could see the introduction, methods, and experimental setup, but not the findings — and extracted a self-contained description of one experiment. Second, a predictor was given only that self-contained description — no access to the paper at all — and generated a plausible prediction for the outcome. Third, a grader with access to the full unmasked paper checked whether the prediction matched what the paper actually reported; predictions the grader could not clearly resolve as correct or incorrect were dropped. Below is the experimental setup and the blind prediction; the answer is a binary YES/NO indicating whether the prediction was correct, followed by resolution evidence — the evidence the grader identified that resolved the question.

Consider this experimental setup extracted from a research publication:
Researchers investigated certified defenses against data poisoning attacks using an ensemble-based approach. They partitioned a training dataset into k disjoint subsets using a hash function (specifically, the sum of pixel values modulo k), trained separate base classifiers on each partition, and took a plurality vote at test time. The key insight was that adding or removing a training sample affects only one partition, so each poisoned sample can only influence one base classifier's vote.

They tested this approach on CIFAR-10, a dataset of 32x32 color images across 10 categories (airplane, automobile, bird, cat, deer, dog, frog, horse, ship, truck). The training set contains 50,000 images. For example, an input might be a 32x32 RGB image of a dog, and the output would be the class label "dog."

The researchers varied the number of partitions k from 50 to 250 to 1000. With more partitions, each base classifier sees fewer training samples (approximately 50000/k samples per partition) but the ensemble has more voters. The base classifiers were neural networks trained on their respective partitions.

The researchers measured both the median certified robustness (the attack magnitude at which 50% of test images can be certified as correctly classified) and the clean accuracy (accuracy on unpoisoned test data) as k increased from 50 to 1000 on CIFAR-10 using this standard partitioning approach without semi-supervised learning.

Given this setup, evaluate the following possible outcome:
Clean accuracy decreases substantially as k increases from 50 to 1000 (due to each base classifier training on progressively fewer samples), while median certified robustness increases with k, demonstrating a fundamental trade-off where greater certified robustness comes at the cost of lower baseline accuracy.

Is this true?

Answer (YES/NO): NO